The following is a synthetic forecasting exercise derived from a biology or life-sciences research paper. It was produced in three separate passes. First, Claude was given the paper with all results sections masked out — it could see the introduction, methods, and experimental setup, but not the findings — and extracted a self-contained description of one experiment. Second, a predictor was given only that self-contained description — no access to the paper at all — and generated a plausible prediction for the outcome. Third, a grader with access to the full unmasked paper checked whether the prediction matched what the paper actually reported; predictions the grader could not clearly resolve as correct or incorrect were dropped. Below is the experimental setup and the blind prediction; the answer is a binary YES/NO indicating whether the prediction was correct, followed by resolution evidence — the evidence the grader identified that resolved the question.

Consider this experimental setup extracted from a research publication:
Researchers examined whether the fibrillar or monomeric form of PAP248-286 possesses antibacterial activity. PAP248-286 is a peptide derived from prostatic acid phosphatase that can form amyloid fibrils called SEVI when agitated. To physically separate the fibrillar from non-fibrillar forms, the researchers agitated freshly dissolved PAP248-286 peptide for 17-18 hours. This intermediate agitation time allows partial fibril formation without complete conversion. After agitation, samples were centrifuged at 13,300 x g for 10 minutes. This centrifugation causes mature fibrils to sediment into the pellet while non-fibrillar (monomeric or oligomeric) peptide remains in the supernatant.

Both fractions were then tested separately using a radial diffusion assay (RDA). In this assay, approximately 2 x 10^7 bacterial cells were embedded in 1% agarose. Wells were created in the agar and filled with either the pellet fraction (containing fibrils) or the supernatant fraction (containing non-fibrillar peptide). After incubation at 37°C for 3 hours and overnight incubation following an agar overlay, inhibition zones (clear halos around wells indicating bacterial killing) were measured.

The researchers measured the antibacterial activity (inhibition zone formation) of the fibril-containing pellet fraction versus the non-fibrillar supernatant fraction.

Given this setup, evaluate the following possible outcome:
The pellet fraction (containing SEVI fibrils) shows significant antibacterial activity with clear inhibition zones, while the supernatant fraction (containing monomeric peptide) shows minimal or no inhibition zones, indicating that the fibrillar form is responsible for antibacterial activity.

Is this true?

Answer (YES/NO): NO